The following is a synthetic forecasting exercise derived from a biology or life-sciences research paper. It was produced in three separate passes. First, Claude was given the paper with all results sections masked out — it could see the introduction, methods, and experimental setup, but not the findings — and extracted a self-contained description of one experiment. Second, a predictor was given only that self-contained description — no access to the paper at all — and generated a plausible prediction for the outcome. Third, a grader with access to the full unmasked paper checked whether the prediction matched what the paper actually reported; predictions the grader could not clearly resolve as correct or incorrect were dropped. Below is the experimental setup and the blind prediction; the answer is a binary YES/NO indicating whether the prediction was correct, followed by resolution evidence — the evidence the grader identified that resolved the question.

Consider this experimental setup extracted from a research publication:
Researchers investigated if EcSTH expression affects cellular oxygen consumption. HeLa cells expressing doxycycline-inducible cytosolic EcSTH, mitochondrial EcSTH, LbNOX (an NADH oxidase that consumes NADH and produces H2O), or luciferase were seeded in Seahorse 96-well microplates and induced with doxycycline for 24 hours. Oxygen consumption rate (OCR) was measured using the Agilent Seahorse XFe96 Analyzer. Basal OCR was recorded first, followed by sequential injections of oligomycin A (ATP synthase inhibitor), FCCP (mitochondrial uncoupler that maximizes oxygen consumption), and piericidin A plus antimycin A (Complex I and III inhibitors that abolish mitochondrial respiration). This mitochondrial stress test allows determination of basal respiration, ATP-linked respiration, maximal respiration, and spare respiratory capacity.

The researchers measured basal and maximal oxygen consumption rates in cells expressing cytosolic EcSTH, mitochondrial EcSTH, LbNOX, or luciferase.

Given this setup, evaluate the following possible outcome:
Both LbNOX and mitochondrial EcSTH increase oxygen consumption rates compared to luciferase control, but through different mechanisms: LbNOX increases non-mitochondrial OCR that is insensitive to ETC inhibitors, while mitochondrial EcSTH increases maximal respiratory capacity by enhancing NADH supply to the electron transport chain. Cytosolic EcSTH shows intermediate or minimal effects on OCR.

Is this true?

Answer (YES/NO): NO